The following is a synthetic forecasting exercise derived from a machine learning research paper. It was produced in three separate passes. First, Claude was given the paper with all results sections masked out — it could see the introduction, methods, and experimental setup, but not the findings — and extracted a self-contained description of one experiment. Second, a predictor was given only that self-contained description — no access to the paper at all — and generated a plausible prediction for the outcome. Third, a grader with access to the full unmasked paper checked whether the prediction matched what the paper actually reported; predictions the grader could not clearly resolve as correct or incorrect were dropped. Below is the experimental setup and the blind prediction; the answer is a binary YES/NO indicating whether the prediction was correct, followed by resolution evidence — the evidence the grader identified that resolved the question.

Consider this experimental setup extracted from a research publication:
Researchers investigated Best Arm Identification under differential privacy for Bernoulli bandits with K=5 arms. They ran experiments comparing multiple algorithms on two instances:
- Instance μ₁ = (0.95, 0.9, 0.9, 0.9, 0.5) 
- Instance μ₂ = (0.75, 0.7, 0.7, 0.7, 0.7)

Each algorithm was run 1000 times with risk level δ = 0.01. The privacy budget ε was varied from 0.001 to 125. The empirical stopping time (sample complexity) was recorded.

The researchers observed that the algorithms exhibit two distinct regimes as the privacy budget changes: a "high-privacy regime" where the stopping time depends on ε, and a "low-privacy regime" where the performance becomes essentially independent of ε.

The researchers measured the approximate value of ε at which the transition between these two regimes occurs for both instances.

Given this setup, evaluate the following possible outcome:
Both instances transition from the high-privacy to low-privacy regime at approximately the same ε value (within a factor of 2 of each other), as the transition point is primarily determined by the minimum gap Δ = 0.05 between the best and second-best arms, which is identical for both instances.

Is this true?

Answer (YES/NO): YES